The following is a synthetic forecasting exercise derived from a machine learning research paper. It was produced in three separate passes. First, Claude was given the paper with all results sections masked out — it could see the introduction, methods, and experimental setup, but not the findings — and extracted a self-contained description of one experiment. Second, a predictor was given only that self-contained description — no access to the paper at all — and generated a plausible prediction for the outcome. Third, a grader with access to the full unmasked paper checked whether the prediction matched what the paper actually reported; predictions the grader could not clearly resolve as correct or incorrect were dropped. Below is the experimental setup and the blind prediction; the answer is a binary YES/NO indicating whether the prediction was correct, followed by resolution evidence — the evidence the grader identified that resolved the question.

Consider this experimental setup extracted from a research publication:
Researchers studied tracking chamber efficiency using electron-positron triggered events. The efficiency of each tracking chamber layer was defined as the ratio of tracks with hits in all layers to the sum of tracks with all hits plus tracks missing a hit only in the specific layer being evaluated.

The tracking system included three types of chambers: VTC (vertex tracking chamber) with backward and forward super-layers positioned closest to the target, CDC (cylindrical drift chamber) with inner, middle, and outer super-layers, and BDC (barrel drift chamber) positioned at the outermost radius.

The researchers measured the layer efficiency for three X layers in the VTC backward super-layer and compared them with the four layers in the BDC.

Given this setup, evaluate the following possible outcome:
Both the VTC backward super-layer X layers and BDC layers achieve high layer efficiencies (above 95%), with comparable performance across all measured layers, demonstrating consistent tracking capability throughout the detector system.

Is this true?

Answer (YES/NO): NO